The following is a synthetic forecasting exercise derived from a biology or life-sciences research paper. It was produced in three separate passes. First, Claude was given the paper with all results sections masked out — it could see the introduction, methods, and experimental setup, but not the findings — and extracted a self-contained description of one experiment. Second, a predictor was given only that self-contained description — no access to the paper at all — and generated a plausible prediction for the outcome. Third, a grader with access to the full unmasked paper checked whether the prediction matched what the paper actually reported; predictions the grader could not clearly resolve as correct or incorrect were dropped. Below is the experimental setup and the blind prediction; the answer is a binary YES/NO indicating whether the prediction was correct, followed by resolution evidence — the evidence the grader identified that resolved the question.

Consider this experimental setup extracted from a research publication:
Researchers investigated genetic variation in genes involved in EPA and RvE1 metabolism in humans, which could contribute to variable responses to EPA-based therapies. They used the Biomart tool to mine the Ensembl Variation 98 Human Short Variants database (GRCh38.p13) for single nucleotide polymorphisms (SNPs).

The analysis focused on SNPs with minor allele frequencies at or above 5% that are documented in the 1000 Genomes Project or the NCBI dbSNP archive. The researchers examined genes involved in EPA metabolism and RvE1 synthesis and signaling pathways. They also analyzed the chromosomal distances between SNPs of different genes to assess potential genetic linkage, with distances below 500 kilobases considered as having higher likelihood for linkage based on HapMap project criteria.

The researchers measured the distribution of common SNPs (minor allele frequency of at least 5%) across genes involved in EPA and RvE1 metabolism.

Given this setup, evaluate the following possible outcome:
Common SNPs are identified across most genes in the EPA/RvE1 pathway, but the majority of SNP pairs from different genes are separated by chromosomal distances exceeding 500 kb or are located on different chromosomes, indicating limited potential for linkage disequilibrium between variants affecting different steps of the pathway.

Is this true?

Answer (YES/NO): NO